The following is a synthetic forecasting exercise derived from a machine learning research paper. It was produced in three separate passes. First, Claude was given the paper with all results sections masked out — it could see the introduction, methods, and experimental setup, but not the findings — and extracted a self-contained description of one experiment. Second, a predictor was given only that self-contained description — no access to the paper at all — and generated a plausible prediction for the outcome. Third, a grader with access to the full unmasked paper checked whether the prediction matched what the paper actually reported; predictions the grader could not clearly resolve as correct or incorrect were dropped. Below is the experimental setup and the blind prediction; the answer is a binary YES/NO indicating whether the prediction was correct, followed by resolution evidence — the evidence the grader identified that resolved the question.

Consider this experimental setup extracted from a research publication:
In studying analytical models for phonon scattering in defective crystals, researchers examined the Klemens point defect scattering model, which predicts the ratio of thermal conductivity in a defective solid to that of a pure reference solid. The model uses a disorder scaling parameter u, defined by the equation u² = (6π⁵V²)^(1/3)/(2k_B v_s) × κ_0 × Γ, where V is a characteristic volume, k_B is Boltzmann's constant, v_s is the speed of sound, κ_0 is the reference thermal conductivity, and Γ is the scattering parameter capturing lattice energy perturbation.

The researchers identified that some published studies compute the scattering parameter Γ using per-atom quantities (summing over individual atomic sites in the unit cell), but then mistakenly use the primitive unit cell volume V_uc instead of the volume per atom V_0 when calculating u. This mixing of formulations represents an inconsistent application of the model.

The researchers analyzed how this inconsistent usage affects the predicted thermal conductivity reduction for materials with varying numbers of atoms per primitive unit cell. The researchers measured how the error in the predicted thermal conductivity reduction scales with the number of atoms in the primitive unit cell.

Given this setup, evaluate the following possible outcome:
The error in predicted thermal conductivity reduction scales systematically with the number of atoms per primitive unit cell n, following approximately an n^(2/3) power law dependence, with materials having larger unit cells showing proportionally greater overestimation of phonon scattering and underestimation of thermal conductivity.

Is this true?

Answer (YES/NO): NO